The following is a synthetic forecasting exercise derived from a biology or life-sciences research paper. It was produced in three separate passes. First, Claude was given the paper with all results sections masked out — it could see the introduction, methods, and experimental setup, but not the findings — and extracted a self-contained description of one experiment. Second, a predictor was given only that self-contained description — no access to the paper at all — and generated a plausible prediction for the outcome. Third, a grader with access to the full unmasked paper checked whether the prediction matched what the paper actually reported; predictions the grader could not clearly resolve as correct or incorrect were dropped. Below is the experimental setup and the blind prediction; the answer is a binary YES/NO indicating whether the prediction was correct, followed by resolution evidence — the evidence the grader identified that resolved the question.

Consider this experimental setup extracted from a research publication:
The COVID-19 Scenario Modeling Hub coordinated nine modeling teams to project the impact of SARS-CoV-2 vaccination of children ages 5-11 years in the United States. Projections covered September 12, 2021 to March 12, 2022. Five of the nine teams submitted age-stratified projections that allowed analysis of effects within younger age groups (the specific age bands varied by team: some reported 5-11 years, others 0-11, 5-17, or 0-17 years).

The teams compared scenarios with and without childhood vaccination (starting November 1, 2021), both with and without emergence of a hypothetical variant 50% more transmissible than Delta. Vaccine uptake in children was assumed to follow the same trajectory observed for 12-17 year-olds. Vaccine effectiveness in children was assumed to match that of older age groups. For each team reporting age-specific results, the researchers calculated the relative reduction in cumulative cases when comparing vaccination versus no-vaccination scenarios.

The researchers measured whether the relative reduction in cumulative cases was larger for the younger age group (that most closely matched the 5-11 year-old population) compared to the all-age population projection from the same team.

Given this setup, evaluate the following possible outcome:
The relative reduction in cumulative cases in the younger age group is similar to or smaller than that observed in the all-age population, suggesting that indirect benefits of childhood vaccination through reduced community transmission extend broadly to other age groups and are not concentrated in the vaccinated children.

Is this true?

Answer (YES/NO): NO